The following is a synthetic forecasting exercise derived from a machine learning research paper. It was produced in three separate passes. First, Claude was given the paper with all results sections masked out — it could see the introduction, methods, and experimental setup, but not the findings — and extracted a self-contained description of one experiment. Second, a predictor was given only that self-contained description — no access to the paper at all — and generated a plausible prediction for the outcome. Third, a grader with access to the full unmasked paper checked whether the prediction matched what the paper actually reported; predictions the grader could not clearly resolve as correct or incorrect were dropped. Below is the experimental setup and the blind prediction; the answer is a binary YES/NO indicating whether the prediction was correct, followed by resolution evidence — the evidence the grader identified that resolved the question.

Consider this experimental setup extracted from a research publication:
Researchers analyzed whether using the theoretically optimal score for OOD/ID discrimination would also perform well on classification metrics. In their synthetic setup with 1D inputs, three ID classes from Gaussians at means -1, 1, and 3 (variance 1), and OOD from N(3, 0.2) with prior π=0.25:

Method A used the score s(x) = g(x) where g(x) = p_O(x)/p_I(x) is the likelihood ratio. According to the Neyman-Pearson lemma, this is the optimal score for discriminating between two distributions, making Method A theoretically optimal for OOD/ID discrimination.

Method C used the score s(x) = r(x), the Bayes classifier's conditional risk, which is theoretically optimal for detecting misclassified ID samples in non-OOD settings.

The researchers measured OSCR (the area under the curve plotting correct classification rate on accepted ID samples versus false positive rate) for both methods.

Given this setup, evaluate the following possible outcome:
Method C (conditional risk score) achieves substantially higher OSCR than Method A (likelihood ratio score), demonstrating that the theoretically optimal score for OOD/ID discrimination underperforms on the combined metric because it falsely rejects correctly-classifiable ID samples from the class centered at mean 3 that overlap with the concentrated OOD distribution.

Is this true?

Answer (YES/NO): YES